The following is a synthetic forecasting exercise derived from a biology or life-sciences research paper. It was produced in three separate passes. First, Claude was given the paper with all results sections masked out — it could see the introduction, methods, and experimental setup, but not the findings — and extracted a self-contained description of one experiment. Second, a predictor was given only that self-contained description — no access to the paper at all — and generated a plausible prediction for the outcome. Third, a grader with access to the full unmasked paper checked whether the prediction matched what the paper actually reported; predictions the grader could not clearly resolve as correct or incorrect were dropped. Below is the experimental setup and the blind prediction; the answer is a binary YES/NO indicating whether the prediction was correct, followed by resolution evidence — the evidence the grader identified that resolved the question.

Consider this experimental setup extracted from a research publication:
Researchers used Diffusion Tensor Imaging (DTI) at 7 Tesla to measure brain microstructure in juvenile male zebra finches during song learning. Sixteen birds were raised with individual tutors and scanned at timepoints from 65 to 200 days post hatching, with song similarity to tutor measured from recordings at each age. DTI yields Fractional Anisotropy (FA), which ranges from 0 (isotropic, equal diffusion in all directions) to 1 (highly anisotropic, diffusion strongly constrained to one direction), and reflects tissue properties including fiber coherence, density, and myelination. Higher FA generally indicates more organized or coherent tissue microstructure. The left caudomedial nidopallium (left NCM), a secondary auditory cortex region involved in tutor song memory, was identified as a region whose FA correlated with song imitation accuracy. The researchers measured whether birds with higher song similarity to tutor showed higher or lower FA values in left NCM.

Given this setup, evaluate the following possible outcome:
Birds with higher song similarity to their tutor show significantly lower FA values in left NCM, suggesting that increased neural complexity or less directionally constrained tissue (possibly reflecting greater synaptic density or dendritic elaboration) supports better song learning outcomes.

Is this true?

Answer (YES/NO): NO